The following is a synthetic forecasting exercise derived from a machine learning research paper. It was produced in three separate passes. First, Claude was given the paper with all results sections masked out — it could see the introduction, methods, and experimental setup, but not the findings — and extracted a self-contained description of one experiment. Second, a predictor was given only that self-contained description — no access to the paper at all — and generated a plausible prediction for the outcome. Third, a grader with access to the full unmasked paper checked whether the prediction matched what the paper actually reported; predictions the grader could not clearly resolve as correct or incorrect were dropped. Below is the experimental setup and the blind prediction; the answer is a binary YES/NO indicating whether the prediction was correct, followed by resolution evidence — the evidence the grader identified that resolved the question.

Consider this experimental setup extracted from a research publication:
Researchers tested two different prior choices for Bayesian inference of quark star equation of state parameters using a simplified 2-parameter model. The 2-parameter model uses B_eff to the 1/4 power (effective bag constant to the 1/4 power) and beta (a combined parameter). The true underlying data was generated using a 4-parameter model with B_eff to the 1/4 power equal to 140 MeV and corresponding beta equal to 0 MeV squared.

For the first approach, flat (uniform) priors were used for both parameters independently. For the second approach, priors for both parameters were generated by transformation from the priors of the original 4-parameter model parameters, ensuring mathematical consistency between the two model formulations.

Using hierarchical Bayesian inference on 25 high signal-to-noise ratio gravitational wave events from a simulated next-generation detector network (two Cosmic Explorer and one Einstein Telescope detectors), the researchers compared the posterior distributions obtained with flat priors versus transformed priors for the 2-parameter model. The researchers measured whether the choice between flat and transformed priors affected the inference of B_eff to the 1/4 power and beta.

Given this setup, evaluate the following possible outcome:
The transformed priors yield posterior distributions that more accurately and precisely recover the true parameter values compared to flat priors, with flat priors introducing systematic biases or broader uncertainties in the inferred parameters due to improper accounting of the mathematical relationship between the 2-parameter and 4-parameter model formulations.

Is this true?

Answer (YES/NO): NO